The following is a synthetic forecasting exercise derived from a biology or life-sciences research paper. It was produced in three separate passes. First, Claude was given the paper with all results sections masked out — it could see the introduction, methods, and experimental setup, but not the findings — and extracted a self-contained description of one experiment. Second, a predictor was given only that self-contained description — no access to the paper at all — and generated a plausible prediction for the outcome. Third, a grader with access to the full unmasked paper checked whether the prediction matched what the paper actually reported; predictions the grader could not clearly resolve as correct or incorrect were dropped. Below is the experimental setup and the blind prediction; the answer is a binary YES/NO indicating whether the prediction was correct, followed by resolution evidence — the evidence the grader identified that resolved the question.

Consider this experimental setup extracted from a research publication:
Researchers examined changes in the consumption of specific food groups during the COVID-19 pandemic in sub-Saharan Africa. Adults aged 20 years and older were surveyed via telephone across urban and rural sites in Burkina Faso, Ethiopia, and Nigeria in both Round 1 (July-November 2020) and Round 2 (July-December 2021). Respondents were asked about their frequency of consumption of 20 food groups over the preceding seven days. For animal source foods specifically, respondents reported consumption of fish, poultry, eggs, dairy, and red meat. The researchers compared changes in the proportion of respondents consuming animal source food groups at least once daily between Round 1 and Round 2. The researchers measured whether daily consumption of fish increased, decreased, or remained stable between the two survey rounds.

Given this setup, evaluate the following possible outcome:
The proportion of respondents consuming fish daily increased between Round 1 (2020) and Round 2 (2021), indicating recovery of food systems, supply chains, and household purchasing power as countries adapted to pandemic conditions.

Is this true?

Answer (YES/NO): YES